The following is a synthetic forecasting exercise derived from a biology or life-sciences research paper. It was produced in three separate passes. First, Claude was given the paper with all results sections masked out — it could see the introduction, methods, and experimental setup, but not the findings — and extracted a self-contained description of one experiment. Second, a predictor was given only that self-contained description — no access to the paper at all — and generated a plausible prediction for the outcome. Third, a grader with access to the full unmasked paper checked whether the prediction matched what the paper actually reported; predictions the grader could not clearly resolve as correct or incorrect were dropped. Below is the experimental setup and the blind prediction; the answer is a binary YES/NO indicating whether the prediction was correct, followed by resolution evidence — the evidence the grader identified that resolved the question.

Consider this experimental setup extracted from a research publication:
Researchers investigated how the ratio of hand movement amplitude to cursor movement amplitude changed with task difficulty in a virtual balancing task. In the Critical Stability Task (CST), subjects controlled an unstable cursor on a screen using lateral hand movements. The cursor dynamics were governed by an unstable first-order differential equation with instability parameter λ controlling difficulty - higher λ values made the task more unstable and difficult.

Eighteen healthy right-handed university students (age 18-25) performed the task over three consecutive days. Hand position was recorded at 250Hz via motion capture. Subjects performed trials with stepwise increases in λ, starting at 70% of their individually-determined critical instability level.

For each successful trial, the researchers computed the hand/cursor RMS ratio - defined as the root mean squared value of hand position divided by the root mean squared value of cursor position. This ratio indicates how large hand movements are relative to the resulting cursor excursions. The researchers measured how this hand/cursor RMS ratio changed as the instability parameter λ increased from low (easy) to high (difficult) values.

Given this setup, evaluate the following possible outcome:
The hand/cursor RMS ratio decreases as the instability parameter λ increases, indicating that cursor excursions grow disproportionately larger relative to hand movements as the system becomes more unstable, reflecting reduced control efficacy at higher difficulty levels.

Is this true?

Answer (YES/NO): NO